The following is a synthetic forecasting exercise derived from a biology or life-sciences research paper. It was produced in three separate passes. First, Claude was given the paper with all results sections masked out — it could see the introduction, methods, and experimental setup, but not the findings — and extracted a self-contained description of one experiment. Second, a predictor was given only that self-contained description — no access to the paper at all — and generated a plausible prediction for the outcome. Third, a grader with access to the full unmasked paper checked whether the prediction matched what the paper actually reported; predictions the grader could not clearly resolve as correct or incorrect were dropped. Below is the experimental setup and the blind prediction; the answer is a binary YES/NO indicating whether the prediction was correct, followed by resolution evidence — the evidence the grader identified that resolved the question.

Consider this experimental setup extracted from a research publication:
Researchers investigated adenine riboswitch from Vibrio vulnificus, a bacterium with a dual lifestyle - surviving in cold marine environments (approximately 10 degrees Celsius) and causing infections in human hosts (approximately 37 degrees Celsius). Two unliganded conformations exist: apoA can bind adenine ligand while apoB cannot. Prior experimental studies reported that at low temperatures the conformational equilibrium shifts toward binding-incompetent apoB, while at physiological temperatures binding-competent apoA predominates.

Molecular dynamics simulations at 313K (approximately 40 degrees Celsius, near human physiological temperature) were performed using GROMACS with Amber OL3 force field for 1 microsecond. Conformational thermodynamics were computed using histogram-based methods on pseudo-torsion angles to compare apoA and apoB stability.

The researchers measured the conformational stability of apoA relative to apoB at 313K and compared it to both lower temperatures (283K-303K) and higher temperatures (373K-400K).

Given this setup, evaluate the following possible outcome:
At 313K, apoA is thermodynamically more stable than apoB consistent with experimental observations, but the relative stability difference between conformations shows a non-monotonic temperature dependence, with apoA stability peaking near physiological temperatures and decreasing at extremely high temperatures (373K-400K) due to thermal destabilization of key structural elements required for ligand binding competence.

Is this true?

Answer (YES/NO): NO